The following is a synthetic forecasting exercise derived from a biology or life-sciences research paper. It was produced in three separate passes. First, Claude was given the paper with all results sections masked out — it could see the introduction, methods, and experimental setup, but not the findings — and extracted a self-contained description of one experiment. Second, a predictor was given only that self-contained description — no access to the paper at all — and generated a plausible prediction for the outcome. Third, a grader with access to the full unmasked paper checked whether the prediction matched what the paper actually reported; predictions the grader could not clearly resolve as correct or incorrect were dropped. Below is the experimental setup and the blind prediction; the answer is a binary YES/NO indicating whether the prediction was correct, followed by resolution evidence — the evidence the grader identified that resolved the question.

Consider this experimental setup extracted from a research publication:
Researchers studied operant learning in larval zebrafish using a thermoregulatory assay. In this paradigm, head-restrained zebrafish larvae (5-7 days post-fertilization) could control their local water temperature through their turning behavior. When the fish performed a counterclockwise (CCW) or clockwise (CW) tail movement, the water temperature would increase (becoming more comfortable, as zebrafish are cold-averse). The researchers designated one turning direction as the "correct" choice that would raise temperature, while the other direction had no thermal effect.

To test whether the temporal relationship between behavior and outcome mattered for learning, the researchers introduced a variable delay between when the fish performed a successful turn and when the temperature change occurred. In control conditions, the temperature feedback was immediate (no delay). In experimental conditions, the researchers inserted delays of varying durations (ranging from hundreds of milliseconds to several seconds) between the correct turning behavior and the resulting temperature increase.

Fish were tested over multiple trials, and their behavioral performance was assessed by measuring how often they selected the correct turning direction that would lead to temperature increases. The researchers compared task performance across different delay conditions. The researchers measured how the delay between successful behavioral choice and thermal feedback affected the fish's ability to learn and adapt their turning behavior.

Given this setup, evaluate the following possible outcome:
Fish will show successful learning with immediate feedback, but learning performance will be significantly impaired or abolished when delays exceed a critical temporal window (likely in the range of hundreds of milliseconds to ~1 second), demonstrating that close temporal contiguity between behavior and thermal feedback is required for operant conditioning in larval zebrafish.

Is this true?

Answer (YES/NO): YES